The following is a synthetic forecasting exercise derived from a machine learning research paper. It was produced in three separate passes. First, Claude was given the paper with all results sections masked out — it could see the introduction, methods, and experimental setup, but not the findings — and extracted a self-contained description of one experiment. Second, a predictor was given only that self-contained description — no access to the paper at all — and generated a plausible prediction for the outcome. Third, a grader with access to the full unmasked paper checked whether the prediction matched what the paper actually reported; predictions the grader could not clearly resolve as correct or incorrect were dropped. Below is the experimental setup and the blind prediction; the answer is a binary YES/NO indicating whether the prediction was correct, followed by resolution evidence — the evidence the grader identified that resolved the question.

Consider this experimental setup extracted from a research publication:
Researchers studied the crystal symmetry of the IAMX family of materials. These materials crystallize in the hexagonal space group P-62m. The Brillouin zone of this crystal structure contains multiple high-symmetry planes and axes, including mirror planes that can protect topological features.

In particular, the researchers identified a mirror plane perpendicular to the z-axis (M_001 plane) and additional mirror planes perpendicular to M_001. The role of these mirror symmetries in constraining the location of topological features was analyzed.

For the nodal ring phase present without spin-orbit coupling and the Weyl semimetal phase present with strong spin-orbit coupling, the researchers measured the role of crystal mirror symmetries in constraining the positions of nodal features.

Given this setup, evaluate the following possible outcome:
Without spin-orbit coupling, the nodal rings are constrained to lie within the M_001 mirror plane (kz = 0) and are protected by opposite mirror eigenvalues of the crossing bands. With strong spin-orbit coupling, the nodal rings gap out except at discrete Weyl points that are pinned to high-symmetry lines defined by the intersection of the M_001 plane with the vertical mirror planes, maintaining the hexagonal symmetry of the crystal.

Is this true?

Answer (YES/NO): NO